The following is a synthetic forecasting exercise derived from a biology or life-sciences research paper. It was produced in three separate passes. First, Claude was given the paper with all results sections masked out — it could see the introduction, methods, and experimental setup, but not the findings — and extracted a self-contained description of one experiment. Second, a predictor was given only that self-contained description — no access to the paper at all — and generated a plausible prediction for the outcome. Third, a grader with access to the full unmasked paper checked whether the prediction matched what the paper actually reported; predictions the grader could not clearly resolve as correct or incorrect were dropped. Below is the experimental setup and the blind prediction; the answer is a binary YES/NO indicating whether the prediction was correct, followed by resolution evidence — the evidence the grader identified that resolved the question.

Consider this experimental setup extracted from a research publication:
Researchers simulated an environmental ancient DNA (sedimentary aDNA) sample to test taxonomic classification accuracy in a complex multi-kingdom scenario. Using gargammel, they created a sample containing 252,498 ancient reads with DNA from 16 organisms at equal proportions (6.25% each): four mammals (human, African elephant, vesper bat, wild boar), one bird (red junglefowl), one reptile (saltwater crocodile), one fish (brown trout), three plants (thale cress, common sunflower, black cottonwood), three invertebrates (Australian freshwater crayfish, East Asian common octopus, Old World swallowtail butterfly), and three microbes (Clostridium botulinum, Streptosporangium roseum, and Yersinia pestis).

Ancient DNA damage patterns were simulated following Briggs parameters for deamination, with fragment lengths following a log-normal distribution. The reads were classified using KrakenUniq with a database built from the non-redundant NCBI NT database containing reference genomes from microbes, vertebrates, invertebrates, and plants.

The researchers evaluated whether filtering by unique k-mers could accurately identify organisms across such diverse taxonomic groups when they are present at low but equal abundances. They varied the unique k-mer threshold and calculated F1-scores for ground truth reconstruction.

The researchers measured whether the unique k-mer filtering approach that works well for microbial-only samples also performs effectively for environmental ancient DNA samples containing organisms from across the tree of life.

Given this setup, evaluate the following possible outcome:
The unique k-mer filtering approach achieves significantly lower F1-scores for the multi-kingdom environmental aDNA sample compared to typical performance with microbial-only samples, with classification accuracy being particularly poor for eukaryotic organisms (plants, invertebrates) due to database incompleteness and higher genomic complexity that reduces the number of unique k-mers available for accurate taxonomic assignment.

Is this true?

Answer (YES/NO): NO